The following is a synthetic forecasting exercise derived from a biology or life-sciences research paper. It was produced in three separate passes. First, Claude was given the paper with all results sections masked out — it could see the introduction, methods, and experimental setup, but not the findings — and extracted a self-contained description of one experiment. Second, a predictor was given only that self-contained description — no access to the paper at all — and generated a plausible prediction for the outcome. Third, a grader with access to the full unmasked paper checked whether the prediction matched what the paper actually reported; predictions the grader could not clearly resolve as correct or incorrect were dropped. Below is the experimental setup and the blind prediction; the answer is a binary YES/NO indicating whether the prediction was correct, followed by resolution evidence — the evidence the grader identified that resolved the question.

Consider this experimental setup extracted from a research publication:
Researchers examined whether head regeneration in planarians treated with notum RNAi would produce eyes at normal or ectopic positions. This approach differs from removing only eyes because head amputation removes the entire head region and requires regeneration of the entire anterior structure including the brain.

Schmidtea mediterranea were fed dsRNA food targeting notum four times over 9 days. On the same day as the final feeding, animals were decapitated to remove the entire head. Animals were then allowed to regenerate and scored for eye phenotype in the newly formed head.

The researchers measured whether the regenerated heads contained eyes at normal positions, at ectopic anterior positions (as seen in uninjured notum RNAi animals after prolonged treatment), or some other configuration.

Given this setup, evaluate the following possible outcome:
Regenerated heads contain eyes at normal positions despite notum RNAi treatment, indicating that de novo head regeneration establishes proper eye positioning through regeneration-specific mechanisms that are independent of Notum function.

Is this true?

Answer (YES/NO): NO